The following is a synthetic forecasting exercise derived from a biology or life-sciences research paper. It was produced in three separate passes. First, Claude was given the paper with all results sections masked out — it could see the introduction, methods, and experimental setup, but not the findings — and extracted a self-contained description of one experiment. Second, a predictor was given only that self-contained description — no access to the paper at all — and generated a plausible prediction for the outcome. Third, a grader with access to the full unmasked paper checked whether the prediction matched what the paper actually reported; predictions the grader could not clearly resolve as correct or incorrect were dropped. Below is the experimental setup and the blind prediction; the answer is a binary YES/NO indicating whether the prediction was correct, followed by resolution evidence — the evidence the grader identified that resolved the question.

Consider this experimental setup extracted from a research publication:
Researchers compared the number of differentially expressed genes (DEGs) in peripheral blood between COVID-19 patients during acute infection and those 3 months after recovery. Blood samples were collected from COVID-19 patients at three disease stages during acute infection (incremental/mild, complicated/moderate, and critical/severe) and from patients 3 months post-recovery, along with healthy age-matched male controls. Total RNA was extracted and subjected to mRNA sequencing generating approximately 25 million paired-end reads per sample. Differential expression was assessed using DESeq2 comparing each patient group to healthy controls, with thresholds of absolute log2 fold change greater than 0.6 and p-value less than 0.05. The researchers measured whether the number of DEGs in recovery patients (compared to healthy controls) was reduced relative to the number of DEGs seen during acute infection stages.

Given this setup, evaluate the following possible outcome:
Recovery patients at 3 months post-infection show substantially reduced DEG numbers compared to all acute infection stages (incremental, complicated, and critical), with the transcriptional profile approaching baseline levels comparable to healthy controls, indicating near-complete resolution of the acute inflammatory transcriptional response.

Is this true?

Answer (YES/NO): NO